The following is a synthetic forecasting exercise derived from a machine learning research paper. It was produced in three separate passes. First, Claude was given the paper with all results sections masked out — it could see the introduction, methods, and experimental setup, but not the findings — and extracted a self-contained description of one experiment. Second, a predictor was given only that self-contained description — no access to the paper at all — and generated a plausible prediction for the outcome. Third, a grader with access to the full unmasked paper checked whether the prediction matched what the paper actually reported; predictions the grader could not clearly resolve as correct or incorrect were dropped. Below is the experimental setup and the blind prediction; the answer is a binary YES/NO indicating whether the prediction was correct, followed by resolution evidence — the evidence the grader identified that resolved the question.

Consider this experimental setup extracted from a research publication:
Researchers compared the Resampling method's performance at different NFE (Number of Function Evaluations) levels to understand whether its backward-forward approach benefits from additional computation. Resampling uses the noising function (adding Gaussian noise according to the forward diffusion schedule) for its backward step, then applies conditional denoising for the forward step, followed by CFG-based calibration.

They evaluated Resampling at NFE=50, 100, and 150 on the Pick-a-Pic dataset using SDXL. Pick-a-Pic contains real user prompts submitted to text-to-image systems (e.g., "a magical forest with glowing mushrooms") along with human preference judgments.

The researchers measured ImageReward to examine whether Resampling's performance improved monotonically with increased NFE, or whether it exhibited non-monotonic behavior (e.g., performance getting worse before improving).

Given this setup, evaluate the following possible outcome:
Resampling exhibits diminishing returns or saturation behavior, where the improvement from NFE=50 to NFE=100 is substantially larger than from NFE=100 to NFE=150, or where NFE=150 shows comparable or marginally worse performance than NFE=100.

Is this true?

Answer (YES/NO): NO